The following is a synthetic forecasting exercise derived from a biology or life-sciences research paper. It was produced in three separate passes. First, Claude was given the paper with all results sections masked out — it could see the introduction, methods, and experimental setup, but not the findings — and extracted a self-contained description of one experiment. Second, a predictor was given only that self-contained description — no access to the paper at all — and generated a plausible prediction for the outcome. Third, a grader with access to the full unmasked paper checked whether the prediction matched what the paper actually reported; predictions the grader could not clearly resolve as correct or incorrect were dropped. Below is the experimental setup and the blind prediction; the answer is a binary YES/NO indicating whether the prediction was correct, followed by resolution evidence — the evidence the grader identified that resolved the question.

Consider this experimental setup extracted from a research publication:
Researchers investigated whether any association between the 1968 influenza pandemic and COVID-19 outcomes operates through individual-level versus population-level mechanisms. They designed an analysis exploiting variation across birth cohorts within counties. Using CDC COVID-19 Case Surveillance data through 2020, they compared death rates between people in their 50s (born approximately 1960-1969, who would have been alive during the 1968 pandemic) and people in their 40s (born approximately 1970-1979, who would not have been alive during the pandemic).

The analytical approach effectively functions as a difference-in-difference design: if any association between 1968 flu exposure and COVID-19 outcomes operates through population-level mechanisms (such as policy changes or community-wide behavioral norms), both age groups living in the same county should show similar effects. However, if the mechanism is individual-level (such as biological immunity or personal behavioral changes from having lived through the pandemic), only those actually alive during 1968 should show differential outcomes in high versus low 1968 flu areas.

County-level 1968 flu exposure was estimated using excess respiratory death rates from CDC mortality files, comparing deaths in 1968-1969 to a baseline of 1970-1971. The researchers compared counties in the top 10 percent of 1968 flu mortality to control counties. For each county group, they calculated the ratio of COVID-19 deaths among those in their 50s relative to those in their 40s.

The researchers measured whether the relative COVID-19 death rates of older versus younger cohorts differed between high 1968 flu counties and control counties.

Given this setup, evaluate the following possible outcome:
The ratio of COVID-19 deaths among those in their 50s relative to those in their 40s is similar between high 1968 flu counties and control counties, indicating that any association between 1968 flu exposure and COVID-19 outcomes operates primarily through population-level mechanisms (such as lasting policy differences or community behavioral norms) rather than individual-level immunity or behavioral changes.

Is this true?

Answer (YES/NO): NO